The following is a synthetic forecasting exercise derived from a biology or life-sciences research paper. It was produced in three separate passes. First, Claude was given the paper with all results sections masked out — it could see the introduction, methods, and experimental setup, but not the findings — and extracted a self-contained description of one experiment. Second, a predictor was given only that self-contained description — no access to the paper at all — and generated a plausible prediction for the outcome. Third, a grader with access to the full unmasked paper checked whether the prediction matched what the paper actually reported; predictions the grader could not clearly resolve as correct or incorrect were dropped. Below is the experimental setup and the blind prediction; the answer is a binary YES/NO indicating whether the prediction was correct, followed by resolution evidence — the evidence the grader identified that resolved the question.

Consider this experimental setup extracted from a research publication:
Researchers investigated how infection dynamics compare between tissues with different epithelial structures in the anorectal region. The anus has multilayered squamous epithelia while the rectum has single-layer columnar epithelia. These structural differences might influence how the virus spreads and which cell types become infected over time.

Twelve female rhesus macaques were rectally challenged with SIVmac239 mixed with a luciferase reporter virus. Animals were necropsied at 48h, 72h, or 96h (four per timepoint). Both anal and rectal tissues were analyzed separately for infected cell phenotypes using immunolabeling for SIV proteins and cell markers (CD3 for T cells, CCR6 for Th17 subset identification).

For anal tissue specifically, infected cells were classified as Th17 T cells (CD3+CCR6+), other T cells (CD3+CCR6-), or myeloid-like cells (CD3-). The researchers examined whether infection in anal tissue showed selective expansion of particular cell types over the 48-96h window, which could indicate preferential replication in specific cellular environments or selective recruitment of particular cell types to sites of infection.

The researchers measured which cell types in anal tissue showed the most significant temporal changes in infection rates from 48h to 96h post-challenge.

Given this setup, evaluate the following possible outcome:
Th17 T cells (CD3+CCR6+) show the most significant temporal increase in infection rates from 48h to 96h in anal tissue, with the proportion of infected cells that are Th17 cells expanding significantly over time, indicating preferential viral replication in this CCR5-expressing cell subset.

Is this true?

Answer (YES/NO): NO